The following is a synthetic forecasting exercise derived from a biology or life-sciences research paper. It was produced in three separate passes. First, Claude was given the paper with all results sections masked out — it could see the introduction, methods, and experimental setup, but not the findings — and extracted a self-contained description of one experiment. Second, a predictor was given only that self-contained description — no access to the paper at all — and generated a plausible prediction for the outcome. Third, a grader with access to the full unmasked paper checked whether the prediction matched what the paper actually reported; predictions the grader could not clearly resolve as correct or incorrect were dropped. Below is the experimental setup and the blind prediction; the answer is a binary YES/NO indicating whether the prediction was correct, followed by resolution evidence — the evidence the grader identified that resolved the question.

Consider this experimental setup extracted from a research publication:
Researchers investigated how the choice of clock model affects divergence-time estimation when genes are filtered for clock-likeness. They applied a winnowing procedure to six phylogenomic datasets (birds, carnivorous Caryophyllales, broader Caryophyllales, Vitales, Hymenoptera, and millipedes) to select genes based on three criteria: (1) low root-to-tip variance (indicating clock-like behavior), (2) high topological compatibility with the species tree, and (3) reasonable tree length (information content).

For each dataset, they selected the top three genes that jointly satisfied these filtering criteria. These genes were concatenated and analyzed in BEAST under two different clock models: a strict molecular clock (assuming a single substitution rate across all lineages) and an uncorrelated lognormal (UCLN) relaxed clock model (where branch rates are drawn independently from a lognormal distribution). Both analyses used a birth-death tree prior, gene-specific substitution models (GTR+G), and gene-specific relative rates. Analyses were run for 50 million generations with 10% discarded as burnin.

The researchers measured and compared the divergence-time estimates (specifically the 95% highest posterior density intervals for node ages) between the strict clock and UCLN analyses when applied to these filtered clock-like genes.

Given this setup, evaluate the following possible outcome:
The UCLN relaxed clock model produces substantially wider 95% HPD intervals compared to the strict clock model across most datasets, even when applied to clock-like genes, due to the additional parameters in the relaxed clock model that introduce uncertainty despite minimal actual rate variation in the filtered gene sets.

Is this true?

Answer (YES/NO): YES